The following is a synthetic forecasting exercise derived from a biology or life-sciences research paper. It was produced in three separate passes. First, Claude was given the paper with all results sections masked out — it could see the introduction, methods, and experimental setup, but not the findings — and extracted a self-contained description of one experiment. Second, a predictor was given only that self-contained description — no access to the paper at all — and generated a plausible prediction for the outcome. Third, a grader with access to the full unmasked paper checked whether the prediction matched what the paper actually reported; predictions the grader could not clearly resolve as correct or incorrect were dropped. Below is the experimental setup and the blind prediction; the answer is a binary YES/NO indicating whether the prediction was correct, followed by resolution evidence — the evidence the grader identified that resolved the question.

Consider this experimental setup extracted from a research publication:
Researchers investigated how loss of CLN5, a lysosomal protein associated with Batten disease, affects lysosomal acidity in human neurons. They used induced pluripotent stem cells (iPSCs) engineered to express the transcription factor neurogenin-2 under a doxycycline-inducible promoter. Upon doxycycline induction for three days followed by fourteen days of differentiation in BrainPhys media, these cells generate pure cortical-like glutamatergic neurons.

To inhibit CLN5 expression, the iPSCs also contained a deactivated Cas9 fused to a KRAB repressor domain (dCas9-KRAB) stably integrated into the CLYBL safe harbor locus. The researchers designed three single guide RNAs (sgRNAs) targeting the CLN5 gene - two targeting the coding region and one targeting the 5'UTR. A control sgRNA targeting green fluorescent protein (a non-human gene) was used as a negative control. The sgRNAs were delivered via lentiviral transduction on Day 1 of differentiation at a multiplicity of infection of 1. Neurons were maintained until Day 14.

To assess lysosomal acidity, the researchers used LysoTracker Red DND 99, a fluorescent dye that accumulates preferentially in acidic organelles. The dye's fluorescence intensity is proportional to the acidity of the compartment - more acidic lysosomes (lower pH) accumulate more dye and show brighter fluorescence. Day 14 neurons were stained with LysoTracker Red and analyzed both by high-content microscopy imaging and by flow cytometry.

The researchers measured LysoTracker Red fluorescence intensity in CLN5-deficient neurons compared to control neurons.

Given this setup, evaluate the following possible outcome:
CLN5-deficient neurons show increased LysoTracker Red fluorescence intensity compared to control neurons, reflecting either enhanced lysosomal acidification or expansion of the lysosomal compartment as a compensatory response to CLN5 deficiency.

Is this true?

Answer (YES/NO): NO